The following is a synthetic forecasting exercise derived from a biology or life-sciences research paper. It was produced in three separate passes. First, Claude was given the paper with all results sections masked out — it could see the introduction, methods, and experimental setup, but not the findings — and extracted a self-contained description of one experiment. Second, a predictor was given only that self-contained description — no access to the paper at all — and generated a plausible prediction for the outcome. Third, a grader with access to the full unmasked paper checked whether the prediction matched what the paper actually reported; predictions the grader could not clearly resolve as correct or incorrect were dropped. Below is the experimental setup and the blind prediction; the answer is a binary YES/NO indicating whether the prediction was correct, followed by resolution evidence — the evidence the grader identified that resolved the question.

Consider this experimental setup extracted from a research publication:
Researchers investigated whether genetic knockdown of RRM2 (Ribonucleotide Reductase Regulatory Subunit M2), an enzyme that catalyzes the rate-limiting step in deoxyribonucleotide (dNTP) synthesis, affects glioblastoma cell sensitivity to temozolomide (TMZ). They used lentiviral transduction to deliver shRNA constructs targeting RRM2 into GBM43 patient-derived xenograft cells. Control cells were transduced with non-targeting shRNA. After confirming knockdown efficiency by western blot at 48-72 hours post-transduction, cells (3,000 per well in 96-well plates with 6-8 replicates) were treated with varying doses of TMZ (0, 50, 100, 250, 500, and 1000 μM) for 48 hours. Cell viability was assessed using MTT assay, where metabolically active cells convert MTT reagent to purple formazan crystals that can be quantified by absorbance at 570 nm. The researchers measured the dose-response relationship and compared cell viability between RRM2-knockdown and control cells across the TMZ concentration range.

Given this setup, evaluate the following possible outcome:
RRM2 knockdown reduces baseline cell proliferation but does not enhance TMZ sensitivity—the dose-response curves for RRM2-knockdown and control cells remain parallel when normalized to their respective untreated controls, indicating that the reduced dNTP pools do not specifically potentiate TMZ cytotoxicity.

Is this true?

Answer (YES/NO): NO